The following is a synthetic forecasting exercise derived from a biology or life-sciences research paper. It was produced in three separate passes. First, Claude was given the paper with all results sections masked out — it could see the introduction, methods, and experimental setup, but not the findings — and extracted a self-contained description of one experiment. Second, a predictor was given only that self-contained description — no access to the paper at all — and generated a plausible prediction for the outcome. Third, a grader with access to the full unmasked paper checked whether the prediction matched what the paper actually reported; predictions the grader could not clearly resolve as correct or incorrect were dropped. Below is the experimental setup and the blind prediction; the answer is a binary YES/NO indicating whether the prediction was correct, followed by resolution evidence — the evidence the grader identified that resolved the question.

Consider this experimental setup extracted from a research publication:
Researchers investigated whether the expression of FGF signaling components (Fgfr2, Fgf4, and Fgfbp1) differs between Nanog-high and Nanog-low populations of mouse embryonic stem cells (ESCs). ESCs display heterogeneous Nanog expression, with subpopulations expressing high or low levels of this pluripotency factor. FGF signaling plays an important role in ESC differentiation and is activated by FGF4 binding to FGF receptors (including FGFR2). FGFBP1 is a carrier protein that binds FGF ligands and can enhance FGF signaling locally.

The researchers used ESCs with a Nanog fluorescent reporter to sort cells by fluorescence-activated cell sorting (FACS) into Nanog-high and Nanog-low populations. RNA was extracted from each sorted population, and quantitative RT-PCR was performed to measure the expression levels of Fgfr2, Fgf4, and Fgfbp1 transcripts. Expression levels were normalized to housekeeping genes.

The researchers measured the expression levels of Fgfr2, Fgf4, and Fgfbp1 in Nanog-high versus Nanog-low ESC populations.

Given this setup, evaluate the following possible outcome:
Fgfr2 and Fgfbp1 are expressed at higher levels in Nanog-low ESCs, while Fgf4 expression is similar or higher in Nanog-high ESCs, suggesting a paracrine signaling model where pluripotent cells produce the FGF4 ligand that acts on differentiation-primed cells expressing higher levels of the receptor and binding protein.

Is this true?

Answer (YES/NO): NO